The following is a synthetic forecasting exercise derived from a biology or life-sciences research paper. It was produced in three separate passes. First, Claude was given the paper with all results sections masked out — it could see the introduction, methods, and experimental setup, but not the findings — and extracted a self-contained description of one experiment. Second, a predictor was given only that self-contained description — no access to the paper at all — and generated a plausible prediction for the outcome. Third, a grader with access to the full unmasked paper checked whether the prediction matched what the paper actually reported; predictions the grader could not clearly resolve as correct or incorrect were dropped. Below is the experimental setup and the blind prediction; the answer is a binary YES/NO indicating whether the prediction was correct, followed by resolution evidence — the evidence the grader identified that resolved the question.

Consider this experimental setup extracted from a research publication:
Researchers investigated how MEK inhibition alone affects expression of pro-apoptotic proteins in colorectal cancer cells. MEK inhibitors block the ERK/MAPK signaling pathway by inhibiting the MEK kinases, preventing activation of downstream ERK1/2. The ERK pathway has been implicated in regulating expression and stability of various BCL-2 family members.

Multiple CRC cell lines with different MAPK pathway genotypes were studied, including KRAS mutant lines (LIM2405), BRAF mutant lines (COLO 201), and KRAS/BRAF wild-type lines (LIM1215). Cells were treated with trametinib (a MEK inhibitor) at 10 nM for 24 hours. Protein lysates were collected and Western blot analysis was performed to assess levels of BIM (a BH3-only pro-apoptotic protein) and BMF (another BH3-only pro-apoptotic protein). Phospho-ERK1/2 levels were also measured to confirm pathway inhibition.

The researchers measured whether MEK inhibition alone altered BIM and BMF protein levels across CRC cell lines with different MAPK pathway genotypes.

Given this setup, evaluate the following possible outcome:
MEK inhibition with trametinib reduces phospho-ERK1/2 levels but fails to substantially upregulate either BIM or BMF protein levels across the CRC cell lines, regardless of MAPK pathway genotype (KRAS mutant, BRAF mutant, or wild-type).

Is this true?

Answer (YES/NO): NO